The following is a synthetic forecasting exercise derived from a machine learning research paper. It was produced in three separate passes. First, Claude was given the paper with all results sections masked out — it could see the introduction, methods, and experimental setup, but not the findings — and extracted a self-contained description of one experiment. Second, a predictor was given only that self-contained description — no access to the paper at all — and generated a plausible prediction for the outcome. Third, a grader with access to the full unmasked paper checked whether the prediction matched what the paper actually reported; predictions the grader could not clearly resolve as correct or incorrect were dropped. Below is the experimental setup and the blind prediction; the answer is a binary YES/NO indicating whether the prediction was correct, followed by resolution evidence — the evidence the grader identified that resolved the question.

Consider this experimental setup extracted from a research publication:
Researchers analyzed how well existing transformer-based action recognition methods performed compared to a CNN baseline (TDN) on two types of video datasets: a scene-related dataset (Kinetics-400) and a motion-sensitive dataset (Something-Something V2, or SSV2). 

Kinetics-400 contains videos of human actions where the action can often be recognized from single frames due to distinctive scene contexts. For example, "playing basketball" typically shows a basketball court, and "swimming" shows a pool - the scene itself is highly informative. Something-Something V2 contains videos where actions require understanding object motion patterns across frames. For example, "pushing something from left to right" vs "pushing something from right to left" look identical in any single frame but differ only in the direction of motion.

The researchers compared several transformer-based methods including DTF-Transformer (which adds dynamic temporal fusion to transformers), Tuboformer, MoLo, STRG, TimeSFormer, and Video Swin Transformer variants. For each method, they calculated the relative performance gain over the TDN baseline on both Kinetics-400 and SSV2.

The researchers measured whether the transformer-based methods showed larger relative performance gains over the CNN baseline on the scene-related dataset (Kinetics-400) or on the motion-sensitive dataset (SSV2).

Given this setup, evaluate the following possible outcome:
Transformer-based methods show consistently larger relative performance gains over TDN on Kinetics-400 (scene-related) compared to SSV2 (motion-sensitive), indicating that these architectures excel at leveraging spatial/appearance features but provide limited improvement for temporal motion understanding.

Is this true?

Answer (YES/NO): YES